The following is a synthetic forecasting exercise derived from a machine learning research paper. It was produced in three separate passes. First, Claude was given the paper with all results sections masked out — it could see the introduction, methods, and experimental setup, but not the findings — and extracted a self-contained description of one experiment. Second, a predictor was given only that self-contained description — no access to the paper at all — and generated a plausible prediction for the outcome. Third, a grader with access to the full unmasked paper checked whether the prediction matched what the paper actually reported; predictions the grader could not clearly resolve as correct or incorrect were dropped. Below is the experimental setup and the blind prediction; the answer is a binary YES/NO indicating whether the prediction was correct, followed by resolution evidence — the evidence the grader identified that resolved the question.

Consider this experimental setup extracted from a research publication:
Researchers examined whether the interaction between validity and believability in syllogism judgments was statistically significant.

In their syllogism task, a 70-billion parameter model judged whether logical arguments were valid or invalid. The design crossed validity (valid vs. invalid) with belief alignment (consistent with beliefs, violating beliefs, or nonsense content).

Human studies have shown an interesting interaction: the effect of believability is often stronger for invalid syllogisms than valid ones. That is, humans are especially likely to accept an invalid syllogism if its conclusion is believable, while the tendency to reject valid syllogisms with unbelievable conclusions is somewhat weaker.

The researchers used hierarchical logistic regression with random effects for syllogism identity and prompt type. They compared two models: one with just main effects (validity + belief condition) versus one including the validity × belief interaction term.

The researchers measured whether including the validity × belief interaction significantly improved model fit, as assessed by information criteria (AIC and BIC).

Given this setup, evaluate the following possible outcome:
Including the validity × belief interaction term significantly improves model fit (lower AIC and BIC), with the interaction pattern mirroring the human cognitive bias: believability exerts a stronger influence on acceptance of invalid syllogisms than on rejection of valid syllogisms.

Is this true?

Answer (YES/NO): NO